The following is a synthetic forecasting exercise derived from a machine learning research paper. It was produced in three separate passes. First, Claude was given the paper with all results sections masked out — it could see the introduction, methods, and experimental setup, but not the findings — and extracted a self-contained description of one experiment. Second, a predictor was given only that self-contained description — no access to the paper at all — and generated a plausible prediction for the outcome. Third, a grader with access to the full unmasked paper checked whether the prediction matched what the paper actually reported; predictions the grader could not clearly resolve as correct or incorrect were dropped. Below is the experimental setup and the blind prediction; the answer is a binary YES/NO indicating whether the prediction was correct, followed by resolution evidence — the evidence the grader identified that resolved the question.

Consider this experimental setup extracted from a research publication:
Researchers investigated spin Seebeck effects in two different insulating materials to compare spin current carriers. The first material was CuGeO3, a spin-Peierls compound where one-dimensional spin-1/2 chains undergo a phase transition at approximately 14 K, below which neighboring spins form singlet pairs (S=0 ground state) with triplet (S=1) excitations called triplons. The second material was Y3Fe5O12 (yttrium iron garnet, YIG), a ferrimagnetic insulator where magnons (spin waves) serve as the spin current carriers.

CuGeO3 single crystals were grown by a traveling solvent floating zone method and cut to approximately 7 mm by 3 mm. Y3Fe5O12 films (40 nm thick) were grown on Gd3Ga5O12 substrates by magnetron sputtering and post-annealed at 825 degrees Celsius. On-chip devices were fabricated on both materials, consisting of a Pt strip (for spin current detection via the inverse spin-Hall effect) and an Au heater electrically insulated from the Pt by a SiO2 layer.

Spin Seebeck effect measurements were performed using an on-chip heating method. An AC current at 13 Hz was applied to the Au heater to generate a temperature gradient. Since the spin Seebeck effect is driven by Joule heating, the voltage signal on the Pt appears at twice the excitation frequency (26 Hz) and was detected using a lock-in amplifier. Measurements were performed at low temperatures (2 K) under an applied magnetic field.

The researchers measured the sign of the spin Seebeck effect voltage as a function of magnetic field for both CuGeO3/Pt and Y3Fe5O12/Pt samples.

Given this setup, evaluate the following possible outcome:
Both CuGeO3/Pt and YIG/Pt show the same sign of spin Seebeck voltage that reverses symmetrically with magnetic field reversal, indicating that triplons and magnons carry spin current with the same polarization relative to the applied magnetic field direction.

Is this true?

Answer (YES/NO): NO